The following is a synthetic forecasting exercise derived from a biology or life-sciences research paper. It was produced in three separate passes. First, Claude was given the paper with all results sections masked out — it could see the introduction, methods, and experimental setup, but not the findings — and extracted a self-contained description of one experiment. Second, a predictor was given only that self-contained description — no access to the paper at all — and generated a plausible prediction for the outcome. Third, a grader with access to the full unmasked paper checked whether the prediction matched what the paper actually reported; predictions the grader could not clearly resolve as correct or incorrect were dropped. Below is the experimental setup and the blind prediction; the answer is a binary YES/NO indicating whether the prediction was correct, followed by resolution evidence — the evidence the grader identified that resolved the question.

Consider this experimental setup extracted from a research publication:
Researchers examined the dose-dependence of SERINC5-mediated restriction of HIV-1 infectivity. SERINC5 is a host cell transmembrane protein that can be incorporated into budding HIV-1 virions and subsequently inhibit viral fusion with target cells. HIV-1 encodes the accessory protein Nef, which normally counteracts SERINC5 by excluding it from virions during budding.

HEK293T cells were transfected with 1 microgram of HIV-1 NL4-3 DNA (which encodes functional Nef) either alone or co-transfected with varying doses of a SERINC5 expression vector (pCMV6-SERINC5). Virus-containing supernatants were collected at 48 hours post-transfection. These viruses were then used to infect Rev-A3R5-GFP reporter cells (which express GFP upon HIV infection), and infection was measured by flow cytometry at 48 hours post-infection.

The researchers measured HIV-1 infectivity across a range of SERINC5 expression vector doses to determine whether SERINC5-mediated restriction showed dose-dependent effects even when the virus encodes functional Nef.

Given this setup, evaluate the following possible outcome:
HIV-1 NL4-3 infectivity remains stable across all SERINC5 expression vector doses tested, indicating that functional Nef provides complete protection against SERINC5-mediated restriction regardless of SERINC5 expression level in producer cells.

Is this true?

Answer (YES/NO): NO